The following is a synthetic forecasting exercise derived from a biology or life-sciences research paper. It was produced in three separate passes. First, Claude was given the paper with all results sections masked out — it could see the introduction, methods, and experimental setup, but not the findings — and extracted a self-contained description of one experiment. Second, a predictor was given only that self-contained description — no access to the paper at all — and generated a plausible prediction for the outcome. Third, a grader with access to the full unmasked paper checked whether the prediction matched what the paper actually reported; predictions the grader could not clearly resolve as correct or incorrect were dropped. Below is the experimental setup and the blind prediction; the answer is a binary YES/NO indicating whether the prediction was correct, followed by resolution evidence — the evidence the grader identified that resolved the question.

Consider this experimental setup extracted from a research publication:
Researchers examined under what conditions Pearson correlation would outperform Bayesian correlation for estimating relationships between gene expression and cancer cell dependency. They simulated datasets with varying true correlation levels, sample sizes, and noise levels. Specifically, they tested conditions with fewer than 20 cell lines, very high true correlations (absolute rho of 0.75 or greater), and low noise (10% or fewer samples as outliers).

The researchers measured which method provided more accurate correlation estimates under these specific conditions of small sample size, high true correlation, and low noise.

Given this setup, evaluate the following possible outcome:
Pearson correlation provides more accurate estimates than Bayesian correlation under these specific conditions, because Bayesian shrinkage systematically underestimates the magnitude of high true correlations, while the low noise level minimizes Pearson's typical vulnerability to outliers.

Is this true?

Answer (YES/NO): YES